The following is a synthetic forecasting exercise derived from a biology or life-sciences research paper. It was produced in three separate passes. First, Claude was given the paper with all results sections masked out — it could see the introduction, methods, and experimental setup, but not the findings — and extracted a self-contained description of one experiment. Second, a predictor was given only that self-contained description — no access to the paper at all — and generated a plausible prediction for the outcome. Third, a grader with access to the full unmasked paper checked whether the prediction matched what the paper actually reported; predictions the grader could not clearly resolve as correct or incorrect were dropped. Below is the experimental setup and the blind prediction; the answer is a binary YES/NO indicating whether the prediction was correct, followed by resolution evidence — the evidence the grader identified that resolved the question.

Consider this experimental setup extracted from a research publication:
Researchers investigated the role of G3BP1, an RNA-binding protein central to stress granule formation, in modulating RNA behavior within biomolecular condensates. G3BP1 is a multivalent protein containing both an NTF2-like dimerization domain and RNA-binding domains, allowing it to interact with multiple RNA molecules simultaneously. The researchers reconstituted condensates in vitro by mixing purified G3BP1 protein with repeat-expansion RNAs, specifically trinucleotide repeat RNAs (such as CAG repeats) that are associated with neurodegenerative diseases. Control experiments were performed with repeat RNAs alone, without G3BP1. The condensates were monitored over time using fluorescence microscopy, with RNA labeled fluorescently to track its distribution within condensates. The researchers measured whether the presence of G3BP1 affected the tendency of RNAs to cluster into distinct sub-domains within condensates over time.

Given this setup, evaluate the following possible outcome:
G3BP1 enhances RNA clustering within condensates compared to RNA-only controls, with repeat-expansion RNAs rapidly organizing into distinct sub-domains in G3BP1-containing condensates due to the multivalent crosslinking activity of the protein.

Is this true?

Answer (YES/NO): NO